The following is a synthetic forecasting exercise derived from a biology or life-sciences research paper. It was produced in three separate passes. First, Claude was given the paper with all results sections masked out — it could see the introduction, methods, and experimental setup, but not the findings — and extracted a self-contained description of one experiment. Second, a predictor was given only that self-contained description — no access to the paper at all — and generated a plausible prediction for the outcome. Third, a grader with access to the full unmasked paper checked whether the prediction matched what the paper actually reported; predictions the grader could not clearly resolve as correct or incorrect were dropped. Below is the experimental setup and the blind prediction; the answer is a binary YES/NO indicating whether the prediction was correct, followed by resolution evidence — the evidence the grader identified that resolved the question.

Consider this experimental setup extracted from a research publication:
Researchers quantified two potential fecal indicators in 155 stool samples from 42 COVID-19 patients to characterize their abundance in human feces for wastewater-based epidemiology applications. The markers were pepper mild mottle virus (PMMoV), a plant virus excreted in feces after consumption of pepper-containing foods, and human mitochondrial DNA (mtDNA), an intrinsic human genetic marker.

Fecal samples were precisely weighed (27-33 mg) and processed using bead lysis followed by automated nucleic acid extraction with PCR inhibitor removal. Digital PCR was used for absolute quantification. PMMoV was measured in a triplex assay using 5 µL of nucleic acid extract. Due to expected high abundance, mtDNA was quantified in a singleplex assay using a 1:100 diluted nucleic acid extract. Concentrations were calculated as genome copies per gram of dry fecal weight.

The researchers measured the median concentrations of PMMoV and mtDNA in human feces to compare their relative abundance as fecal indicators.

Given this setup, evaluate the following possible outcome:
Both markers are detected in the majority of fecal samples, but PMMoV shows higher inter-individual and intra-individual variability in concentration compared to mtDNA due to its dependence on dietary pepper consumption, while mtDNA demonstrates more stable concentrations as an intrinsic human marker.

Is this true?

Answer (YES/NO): YES